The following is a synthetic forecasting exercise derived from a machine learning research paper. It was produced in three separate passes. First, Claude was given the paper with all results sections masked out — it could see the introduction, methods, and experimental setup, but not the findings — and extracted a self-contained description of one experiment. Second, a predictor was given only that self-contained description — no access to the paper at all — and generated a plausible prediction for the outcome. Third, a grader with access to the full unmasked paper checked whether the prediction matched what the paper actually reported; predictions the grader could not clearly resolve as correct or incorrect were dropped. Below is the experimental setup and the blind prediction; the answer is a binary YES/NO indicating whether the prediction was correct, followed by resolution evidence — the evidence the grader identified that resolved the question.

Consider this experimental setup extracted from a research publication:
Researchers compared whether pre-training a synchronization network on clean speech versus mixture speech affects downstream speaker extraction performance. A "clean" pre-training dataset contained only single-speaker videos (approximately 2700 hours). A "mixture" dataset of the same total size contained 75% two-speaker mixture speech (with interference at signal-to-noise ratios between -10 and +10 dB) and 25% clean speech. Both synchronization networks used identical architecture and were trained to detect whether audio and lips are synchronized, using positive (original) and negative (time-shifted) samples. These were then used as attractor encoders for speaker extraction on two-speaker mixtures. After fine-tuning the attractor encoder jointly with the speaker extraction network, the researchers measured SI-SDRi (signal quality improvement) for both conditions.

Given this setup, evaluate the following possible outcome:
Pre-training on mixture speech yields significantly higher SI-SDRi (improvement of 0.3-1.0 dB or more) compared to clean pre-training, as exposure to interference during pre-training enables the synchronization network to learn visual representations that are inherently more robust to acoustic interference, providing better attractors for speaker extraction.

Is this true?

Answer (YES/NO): YES